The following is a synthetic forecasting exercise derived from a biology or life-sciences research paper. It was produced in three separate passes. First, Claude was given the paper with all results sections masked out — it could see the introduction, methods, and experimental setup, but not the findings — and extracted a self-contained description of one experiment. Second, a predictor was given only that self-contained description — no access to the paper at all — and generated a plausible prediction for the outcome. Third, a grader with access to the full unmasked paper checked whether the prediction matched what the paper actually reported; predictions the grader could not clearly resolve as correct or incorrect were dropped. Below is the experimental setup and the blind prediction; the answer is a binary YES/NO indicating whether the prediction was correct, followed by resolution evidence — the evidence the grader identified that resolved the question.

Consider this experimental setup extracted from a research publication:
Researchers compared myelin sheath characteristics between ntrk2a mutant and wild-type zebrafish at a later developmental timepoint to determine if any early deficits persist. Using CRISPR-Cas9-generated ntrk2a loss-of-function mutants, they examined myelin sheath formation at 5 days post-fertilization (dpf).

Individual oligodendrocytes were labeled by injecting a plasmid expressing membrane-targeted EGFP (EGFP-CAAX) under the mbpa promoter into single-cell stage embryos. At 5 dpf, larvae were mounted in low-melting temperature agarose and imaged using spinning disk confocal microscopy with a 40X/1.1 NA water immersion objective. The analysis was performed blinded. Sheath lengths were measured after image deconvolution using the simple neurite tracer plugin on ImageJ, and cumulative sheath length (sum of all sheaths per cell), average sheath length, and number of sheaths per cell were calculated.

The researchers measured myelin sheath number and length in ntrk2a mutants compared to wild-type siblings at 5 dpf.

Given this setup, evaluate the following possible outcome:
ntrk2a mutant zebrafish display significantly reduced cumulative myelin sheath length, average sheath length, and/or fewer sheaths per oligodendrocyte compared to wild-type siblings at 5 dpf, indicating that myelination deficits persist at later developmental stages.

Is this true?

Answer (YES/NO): NO